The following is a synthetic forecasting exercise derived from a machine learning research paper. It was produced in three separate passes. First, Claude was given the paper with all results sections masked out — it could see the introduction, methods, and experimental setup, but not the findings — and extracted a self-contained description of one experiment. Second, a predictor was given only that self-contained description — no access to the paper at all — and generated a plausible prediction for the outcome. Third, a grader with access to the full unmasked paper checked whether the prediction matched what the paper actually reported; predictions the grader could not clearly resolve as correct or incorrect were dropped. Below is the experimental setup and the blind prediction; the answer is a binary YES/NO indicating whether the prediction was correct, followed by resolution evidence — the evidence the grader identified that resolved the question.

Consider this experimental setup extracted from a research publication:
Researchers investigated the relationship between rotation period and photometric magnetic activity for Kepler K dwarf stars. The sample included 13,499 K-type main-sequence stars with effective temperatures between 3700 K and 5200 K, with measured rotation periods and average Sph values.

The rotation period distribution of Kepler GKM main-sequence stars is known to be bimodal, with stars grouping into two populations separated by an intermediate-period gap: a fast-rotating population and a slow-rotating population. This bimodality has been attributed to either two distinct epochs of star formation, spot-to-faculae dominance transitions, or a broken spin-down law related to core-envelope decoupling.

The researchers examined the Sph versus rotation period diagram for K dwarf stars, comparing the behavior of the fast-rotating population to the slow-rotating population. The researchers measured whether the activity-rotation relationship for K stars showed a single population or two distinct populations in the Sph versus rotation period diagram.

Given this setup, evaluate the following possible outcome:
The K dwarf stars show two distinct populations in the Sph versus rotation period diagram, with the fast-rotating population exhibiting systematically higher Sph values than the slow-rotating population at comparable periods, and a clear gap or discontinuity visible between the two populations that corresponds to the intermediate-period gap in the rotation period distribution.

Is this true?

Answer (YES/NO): NO